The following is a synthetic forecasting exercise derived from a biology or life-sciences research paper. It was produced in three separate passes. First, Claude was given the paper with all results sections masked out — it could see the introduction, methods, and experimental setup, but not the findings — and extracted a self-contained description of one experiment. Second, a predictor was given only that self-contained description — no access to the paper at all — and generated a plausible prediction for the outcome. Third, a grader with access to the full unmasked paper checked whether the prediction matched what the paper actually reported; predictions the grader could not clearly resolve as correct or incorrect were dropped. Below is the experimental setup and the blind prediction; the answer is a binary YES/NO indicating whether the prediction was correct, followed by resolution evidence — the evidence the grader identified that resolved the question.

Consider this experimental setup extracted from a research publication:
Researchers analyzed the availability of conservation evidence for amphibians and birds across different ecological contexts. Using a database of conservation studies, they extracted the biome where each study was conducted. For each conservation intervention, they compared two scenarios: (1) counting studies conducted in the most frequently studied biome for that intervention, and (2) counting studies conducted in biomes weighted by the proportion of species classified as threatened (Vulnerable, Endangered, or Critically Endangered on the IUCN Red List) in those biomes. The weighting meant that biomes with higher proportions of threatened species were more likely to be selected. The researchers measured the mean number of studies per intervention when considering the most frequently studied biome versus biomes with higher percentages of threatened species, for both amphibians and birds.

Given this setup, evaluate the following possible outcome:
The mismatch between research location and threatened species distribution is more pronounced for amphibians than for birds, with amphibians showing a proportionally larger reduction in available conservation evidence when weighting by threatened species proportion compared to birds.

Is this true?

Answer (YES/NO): YES